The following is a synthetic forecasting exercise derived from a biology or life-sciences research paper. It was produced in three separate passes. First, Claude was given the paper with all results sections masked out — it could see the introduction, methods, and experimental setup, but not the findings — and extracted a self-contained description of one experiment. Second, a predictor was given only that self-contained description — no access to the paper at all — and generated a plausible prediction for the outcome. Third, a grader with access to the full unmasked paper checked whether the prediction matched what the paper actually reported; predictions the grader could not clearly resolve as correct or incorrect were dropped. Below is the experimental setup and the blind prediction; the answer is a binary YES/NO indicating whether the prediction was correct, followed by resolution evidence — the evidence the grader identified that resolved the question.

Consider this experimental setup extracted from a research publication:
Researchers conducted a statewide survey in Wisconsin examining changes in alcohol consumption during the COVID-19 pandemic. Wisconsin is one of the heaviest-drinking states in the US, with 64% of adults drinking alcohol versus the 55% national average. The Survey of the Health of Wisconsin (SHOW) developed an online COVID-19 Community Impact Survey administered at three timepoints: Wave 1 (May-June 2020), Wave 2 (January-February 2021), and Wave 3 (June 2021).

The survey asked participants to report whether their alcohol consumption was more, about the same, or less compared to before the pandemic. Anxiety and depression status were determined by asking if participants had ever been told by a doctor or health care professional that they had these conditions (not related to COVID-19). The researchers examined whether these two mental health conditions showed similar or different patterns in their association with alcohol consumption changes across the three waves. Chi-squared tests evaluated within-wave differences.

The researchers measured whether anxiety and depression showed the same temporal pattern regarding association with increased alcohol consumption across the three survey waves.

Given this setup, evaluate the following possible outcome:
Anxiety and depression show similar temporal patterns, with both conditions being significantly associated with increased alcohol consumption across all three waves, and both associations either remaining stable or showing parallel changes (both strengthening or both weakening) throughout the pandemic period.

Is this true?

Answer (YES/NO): NO